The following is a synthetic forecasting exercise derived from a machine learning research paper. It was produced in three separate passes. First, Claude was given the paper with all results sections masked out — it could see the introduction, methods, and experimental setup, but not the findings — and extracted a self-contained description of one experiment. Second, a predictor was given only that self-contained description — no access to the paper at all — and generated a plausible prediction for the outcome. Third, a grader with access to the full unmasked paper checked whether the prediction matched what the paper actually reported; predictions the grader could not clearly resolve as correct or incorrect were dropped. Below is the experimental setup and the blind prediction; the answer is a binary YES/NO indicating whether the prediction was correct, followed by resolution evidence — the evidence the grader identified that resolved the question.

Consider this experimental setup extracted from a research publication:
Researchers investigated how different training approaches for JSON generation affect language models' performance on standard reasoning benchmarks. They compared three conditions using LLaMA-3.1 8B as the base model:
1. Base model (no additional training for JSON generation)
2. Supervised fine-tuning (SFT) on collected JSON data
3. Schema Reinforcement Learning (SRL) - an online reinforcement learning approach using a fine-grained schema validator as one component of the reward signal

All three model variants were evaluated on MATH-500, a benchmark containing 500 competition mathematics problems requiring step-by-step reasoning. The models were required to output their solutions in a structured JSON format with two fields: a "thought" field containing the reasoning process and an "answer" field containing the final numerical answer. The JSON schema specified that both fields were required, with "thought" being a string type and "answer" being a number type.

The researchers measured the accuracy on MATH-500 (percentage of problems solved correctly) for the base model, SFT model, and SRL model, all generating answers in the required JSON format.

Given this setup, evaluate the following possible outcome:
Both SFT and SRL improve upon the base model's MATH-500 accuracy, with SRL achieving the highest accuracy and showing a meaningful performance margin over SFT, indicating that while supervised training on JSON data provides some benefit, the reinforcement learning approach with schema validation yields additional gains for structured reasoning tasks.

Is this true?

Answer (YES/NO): NO